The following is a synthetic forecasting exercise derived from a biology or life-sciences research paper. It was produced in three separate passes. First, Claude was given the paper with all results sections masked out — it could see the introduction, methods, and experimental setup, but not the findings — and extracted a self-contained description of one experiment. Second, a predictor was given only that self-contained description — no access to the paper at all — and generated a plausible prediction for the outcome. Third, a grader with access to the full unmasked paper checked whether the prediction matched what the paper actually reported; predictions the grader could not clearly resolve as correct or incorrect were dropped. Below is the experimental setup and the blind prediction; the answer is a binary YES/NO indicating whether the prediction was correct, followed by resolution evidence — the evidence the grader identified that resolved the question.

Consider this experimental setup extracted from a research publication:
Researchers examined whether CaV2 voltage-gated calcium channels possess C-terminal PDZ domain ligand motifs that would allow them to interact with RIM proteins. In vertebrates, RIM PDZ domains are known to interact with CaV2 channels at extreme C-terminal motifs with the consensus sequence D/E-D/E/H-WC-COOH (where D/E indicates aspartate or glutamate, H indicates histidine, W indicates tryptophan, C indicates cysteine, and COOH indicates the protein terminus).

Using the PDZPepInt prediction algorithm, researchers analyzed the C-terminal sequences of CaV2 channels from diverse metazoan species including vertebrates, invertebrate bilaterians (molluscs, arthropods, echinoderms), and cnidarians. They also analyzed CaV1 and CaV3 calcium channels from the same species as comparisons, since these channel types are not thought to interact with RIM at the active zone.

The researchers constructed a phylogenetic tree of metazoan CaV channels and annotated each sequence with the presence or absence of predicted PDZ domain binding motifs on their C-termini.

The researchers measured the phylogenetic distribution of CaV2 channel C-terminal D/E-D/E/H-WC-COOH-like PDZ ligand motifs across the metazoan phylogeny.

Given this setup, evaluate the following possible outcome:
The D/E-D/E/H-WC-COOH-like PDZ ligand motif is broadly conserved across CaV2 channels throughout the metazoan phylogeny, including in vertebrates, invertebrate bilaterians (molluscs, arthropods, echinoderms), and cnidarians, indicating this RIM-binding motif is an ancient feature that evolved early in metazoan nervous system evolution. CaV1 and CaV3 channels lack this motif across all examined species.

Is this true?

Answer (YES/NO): NO